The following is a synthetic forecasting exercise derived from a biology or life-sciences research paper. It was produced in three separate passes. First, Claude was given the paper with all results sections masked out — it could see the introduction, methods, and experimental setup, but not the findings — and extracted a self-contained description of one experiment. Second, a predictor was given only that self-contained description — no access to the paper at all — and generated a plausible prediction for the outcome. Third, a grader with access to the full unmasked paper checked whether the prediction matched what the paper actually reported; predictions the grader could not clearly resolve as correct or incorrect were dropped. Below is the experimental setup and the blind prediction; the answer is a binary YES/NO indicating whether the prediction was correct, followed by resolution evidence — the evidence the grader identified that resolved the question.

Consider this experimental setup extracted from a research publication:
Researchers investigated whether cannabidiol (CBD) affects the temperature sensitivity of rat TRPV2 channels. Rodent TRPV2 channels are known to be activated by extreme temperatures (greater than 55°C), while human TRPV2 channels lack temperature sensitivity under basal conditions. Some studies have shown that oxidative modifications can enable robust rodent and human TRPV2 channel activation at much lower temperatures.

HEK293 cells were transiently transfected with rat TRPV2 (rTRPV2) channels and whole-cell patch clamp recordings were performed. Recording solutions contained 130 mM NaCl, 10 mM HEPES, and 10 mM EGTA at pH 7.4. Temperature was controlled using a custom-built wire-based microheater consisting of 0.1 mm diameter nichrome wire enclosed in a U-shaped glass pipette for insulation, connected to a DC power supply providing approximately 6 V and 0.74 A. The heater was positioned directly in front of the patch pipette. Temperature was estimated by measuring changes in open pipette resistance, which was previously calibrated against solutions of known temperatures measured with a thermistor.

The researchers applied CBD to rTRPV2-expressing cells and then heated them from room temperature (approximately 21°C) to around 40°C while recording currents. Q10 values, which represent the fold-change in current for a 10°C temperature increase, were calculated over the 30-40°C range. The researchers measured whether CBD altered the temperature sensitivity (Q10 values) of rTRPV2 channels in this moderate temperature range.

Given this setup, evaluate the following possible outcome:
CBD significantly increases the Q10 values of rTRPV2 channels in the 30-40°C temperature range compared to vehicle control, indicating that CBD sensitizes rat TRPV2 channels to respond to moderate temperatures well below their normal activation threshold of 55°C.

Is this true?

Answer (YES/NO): NO